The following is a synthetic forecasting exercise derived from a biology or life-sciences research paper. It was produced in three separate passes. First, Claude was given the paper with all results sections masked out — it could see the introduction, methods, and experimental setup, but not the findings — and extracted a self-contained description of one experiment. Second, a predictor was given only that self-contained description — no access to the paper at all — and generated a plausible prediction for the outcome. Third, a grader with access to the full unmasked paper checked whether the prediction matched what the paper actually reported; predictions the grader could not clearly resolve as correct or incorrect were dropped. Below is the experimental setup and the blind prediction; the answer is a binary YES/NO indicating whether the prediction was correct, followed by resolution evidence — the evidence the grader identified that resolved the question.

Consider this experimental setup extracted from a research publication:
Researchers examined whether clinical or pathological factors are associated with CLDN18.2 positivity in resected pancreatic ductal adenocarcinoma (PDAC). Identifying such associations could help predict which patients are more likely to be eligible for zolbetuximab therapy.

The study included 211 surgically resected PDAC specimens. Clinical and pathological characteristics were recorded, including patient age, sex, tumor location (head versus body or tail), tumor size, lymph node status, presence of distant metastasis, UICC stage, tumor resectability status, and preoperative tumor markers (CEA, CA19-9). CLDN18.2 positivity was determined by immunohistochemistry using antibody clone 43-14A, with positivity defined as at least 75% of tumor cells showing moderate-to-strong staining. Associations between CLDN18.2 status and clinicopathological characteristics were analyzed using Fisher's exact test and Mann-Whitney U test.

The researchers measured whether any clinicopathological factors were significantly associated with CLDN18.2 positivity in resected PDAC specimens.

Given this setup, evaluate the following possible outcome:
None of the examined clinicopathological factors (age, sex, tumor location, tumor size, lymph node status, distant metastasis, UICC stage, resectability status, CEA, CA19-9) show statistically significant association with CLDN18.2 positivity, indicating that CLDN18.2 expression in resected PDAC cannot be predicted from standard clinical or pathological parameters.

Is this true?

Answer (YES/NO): YES